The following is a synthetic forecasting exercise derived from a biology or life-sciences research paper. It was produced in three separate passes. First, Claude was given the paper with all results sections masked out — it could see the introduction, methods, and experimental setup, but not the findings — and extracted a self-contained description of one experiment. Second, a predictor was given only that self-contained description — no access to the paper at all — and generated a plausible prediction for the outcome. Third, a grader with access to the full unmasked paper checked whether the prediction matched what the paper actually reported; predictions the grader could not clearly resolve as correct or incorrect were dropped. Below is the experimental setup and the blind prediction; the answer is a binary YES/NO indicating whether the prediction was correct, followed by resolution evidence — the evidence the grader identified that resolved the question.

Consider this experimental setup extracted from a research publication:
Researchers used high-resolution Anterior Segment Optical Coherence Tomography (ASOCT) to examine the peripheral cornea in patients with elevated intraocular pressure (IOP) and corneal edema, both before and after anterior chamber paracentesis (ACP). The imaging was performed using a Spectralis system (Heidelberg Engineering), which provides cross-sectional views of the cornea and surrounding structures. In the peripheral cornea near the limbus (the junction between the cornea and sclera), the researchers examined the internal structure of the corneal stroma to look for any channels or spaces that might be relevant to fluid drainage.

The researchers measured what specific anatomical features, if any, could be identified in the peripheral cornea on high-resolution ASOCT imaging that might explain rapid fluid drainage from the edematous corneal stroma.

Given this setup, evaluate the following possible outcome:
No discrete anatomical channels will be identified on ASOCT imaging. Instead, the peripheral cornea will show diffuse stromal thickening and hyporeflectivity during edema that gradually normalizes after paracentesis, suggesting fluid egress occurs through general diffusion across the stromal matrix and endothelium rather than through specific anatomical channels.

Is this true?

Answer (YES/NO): NO